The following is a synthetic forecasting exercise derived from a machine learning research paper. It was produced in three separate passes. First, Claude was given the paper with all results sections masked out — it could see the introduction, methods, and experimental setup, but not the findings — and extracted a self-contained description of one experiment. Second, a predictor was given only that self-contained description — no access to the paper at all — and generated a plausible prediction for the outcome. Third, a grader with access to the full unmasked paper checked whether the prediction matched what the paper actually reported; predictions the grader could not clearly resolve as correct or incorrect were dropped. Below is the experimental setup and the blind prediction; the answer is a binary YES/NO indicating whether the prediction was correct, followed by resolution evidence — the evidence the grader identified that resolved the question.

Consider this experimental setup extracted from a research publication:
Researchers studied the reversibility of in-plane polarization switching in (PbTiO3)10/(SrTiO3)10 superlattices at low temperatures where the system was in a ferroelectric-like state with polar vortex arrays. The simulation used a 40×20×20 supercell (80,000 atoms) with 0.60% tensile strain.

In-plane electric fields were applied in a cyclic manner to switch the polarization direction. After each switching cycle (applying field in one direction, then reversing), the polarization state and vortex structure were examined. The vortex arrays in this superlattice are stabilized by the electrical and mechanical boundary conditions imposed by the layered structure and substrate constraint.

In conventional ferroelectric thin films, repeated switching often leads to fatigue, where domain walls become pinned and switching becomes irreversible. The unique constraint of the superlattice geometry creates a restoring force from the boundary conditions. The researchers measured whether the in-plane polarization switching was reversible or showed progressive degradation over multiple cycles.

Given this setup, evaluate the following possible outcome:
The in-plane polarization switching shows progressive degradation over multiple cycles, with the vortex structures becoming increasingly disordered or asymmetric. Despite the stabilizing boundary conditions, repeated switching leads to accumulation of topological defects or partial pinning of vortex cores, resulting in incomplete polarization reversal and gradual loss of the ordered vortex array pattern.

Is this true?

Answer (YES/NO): NO